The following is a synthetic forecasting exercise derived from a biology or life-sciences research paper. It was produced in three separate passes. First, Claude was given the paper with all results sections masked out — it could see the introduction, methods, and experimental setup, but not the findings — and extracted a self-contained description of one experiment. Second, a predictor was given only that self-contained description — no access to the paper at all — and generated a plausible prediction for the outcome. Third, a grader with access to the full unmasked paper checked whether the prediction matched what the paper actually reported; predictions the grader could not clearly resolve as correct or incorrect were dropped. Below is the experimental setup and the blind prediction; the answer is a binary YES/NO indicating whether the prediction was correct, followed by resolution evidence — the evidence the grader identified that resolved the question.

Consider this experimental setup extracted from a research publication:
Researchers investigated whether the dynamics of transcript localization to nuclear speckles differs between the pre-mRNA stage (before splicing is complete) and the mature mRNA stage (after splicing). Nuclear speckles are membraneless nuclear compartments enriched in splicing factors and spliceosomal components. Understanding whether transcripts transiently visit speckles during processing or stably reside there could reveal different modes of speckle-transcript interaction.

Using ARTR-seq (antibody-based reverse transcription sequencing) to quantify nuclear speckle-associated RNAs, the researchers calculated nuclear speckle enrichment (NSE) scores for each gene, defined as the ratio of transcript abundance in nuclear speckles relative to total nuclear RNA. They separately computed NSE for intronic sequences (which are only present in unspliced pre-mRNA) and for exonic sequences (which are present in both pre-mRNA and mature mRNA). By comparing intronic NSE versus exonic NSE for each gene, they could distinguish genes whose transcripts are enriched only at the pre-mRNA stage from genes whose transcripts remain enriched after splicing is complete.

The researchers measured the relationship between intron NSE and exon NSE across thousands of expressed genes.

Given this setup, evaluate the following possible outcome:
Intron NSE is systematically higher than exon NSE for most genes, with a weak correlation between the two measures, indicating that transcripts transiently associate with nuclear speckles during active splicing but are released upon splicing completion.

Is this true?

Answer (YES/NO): NO